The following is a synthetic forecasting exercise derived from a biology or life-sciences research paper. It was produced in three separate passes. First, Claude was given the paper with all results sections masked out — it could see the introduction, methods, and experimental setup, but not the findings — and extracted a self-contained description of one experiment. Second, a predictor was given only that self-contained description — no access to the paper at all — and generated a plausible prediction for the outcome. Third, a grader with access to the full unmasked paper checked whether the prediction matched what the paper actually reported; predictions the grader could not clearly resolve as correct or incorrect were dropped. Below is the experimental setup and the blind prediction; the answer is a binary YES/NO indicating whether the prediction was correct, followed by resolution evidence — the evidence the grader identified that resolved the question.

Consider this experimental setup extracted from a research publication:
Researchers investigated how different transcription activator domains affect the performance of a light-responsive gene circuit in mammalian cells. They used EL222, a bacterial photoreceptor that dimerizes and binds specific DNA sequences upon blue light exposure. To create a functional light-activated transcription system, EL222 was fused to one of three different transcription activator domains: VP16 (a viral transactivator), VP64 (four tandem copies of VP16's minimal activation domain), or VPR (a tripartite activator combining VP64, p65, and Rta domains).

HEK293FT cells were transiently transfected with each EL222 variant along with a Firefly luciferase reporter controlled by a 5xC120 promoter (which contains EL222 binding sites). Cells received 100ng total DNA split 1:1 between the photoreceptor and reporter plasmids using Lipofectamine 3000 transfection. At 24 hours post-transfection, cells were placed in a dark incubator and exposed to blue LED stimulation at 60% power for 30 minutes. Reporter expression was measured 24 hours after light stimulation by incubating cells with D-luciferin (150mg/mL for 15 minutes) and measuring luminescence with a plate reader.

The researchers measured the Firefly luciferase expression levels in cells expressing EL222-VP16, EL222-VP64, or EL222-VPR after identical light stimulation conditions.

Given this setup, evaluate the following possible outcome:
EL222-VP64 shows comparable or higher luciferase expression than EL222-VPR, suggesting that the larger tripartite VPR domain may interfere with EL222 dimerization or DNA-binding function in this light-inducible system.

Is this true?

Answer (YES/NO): NO